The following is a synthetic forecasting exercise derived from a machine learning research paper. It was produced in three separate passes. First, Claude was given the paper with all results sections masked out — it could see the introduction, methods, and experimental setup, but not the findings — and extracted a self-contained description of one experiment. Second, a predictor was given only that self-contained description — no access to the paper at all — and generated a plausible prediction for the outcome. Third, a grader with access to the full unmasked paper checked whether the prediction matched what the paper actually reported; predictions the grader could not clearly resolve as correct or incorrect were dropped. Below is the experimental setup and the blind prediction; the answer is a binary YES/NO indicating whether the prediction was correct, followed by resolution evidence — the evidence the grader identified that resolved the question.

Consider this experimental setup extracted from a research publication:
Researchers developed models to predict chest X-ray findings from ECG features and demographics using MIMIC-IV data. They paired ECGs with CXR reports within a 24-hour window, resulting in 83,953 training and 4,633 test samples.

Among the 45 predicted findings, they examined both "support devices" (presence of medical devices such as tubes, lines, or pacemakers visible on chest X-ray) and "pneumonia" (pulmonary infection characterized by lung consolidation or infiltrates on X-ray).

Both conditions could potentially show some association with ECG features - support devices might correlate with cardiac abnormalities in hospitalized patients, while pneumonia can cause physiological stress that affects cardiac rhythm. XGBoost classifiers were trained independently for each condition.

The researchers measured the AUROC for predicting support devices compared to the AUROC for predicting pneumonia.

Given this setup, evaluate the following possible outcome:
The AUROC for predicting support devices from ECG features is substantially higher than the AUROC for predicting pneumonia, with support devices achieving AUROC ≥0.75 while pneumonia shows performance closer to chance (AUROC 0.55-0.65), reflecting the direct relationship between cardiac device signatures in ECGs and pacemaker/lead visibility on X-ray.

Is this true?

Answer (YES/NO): YES